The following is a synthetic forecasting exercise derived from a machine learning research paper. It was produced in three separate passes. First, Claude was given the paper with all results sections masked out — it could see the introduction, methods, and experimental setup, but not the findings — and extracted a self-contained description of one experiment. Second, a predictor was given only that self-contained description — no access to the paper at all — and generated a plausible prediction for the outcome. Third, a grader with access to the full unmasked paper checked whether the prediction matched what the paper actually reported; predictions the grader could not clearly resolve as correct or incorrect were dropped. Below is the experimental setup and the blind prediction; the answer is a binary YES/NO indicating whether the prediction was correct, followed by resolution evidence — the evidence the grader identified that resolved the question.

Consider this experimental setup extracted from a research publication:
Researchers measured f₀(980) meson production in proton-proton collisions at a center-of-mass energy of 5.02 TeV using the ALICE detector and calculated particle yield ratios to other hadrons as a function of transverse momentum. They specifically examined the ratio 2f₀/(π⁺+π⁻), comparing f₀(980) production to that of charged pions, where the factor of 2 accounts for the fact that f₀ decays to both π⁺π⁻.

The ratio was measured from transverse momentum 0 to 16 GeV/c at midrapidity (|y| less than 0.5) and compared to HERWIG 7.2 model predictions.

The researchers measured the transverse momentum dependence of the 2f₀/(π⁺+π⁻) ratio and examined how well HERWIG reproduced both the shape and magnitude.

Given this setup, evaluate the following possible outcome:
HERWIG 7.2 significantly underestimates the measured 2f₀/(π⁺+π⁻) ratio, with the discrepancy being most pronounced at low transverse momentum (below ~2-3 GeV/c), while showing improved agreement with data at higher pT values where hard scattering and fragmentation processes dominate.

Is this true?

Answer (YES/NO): NO